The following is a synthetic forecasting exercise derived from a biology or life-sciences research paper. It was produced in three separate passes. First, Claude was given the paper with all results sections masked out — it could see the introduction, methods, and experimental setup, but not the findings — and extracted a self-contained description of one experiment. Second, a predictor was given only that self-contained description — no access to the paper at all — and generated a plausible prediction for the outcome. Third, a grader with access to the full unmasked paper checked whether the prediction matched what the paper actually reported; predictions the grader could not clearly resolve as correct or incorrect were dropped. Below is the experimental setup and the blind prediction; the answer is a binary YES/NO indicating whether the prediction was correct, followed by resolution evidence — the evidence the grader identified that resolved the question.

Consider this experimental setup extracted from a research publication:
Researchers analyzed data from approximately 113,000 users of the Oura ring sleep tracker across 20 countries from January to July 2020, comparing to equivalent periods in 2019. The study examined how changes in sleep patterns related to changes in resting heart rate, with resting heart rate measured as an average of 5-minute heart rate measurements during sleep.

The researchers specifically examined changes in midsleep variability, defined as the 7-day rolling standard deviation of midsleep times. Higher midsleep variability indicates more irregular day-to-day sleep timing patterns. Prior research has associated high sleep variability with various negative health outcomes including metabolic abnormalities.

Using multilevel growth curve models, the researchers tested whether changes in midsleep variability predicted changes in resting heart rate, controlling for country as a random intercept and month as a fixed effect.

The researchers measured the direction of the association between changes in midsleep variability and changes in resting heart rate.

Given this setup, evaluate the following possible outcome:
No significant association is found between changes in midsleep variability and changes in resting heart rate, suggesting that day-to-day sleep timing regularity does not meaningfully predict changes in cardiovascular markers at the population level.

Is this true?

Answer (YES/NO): NO